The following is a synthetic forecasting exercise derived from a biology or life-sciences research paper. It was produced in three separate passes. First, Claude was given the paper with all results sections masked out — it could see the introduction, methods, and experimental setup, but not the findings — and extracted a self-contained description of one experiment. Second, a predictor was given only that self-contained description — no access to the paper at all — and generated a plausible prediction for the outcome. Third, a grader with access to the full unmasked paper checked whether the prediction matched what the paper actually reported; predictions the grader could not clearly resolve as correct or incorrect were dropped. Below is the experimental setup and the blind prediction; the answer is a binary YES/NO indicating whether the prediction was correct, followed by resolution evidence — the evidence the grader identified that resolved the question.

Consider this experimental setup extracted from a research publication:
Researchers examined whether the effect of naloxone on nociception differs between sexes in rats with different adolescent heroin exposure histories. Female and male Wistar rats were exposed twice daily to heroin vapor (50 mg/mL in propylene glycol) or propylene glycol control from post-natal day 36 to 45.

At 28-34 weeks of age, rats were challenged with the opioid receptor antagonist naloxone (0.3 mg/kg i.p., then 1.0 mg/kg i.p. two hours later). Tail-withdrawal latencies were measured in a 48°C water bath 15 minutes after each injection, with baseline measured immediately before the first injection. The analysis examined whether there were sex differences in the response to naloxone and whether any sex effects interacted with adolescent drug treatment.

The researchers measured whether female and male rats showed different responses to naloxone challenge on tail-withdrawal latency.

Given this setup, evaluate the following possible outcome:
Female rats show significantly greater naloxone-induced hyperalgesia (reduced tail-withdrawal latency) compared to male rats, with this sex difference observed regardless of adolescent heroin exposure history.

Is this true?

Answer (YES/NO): NO